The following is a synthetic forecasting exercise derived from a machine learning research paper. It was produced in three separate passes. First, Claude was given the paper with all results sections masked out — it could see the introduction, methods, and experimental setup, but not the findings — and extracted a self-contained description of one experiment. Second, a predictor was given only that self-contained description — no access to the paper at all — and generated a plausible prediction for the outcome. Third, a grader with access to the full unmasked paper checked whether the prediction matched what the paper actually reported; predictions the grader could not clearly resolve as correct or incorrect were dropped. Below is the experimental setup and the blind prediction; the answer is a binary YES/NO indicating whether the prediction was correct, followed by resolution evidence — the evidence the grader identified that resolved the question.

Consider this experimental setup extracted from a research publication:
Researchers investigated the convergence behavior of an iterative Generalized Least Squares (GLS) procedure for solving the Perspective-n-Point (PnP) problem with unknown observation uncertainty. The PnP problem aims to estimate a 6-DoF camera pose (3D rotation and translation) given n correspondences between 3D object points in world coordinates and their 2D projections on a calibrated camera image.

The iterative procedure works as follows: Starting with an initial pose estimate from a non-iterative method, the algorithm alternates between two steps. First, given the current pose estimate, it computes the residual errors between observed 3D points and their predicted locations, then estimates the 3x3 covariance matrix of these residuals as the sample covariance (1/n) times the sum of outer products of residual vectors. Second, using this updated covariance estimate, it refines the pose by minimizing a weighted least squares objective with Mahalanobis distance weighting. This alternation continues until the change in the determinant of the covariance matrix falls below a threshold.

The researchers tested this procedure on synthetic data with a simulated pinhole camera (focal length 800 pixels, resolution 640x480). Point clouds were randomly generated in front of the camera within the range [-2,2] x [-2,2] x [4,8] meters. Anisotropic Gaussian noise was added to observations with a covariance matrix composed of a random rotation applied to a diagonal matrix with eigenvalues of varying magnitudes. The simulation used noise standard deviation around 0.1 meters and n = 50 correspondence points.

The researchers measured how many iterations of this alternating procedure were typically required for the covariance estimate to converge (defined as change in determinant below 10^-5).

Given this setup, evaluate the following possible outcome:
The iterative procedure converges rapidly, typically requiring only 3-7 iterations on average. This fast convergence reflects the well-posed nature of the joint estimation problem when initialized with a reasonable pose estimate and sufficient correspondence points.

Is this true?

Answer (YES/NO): NO